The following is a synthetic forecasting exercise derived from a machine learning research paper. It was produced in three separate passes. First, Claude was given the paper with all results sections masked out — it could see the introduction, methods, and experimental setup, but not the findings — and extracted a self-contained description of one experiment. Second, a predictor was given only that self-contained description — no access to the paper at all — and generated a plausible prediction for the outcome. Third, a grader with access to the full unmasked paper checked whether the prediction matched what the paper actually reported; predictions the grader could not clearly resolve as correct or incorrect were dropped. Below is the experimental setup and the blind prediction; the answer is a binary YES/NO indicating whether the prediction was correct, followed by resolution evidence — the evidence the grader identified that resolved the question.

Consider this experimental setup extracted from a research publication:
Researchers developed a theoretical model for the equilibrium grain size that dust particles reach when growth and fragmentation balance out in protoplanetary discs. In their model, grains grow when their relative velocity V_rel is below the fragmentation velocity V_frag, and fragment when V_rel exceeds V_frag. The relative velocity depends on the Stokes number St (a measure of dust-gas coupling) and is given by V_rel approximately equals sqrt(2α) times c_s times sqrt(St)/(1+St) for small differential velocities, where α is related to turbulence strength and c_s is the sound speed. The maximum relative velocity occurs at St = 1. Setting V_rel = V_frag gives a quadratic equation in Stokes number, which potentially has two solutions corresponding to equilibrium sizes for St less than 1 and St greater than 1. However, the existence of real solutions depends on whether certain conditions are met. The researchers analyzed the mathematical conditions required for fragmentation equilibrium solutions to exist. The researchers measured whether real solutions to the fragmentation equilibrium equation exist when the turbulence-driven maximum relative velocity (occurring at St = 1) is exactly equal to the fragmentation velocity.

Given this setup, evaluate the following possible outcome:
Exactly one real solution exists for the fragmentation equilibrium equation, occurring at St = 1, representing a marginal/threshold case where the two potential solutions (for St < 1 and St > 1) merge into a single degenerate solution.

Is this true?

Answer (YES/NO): YES